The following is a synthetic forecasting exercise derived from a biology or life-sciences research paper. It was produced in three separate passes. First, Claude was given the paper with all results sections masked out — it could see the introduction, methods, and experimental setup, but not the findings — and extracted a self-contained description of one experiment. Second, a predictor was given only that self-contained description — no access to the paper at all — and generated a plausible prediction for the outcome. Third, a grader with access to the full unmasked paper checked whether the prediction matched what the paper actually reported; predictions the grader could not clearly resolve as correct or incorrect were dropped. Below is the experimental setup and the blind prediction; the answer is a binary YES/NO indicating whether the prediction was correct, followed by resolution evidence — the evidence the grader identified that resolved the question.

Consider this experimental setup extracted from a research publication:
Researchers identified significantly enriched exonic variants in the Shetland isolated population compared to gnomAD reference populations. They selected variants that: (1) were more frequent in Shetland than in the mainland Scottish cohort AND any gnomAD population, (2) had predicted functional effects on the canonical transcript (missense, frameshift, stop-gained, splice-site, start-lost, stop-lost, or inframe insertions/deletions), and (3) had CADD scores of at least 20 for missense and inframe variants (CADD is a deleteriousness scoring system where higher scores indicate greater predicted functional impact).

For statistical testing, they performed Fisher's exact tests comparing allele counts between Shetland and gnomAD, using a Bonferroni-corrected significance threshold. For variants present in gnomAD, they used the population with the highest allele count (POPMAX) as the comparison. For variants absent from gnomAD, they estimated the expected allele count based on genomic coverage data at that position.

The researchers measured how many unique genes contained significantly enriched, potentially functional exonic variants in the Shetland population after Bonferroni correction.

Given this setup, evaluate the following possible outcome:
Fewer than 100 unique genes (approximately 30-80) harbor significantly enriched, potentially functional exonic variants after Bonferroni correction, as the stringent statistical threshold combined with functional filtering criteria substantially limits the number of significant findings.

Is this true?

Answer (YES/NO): YES